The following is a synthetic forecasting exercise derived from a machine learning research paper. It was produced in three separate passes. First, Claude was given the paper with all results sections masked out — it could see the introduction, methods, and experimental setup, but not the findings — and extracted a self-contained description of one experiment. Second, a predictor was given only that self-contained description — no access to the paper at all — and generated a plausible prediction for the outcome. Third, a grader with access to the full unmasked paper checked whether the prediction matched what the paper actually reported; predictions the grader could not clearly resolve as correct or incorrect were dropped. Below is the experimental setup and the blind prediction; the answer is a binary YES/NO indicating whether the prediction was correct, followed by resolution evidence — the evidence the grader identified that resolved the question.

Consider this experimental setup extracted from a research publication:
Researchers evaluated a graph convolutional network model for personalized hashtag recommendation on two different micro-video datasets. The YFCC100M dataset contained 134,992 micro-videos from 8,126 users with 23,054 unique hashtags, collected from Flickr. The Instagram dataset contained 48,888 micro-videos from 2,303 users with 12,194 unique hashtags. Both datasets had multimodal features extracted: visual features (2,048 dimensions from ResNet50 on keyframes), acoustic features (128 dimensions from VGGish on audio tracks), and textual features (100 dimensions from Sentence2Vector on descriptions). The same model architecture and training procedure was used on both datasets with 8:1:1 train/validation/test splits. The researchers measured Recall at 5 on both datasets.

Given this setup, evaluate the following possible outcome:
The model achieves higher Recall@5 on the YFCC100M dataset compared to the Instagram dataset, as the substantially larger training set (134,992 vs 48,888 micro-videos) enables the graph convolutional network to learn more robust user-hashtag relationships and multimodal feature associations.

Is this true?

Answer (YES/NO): YES